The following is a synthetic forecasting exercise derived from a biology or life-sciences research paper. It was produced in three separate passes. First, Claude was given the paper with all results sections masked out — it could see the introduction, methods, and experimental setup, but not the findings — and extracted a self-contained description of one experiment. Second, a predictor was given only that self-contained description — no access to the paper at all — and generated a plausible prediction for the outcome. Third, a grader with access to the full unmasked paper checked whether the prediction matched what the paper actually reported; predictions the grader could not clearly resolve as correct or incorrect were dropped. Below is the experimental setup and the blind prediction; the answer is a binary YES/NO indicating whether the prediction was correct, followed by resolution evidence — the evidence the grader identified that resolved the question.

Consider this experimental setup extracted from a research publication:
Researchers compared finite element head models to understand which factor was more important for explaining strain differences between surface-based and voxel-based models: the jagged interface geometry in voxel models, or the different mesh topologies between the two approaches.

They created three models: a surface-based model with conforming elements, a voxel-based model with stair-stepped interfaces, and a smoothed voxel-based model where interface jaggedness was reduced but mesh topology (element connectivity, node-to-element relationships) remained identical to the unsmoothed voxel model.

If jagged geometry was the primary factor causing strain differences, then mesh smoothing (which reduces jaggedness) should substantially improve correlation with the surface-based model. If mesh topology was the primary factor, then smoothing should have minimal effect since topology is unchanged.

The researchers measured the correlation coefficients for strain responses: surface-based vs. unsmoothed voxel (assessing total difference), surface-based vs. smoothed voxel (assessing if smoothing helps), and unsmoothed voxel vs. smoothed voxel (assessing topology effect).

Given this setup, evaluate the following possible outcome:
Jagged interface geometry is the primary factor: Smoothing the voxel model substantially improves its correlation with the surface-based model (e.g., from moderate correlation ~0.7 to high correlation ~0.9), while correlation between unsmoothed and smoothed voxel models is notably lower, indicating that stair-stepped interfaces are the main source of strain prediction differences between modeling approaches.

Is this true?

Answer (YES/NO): NO